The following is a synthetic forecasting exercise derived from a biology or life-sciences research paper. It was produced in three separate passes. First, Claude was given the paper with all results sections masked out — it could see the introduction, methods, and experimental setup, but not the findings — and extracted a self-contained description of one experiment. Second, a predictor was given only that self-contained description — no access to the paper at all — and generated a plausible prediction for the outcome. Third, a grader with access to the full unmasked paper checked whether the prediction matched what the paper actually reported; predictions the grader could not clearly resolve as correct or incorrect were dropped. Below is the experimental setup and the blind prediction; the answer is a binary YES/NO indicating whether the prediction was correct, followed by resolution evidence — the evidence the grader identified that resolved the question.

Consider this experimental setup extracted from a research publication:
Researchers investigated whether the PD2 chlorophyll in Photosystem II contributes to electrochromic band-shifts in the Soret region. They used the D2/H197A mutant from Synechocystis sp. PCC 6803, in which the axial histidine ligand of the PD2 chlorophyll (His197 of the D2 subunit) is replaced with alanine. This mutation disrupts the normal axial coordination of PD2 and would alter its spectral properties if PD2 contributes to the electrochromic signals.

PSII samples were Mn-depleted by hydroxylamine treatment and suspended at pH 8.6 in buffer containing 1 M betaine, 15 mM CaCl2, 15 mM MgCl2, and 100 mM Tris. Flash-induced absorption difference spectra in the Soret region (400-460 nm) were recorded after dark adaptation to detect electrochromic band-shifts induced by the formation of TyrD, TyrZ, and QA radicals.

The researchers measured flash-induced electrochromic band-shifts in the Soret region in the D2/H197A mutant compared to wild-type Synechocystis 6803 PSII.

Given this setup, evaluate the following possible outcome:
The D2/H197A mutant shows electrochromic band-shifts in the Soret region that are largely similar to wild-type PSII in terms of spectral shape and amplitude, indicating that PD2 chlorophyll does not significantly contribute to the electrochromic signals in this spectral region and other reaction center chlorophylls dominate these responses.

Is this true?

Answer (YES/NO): NO